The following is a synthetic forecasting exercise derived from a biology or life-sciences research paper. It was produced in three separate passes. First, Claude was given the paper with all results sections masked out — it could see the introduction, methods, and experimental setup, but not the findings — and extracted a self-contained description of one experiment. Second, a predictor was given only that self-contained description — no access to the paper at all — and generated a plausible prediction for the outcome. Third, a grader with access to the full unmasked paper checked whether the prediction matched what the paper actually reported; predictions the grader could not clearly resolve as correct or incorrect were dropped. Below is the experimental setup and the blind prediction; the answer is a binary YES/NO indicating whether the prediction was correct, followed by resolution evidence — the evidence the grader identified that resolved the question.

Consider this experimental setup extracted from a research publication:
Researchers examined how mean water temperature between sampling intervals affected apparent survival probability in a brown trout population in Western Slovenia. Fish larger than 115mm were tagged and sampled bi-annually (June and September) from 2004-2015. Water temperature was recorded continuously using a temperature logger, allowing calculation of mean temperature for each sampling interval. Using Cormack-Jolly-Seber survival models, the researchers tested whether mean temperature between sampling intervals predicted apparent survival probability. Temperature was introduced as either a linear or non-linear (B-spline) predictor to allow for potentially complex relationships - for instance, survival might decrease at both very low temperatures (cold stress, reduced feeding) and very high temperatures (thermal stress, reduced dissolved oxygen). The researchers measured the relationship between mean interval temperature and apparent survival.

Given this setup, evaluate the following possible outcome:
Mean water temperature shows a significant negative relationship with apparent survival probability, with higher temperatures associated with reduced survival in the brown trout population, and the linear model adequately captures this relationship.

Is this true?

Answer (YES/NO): NO